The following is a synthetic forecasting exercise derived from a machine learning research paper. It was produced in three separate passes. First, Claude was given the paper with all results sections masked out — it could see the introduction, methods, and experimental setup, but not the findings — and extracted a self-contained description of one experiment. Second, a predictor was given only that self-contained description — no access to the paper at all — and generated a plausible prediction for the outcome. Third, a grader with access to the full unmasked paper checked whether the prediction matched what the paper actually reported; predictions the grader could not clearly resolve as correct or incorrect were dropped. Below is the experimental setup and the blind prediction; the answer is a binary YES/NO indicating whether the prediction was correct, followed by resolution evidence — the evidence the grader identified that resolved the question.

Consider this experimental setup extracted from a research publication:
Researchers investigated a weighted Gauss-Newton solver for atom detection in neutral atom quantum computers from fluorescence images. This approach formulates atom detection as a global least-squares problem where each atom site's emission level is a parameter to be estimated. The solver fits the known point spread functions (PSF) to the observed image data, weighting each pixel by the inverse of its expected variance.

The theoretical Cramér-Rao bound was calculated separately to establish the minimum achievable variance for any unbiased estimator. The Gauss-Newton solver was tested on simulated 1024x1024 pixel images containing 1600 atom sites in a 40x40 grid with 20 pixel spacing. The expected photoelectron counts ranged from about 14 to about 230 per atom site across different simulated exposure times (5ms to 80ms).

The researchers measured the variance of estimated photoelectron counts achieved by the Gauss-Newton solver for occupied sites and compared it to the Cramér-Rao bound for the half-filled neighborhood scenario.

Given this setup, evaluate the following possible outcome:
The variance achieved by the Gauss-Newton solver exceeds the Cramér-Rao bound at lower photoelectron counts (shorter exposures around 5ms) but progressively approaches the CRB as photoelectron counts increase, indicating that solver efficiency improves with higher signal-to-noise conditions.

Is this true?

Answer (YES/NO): YES